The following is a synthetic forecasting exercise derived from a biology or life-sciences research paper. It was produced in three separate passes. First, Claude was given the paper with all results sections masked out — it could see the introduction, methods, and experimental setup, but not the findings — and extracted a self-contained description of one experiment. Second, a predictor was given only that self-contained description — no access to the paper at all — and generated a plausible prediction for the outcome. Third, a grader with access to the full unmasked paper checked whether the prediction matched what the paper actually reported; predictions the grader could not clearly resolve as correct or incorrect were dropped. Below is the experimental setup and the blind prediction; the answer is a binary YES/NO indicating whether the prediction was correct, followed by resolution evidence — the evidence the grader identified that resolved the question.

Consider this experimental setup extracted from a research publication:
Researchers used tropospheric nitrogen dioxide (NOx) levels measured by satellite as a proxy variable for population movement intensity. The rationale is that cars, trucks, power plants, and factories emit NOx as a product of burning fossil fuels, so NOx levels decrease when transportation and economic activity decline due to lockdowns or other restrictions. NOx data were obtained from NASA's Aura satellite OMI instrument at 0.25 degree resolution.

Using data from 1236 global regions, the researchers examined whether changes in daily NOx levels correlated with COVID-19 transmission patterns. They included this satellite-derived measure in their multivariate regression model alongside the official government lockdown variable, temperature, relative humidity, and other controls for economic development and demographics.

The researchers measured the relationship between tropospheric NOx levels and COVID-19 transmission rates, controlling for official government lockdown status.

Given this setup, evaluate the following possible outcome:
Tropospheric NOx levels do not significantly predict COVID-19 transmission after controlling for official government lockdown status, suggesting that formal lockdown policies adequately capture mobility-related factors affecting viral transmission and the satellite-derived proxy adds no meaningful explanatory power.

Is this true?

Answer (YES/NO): NO